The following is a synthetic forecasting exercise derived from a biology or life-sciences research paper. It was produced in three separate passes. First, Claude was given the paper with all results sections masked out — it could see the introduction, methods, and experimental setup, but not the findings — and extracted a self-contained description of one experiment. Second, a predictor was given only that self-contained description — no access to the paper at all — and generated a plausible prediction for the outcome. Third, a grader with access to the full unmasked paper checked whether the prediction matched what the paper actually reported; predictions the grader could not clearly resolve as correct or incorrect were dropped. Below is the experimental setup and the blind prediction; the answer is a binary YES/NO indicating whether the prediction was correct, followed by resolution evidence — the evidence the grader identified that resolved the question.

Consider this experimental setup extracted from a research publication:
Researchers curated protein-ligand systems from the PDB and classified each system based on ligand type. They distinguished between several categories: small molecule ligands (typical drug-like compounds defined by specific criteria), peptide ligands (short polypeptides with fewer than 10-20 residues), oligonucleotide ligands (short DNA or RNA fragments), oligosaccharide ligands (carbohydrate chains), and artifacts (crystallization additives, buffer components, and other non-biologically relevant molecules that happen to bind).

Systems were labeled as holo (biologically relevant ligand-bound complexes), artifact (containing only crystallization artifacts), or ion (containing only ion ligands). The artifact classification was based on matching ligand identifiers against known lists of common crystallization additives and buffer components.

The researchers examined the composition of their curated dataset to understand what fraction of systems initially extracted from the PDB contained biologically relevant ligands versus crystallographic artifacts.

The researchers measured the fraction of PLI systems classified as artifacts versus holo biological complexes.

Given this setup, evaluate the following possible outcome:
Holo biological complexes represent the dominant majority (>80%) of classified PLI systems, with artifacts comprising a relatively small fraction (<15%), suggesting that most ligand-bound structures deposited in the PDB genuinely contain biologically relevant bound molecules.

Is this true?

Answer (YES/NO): NO